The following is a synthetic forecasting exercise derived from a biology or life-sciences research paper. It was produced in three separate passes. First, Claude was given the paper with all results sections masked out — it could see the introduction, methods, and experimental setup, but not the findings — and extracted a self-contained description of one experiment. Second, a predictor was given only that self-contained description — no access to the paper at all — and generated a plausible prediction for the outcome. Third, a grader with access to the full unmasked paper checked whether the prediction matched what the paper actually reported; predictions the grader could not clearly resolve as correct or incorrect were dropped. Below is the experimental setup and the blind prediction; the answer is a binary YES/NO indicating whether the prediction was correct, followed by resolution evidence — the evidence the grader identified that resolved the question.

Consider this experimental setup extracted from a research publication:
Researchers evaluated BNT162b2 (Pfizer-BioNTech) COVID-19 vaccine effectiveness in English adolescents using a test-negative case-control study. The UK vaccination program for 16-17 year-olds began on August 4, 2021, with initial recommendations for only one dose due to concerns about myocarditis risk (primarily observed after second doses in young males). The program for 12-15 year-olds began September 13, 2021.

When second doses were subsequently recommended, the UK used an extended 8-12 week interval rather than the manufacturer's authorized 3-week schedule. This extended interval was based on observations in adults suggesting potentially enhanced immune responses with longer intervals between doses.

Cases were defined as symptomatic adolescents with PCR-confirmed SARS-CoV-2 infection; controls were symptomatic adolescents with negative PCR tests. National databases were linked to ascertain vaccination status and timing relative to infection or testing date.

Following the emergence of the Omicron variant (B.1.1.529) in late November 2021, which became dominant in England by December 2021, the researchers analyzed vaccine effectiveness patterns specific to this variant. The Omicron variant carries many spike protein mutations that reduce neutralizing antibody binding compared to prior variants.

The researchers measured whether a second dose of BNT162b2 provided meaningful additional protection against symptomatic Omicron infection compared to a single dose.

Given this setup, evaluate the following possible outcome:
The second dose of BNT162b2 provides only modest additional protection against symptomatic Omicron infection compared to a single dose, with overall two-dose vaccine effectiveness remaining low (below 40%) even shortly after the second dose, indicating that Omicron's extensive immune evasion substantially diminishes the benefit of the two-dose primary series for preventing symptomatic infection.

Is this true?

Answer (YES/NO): NO